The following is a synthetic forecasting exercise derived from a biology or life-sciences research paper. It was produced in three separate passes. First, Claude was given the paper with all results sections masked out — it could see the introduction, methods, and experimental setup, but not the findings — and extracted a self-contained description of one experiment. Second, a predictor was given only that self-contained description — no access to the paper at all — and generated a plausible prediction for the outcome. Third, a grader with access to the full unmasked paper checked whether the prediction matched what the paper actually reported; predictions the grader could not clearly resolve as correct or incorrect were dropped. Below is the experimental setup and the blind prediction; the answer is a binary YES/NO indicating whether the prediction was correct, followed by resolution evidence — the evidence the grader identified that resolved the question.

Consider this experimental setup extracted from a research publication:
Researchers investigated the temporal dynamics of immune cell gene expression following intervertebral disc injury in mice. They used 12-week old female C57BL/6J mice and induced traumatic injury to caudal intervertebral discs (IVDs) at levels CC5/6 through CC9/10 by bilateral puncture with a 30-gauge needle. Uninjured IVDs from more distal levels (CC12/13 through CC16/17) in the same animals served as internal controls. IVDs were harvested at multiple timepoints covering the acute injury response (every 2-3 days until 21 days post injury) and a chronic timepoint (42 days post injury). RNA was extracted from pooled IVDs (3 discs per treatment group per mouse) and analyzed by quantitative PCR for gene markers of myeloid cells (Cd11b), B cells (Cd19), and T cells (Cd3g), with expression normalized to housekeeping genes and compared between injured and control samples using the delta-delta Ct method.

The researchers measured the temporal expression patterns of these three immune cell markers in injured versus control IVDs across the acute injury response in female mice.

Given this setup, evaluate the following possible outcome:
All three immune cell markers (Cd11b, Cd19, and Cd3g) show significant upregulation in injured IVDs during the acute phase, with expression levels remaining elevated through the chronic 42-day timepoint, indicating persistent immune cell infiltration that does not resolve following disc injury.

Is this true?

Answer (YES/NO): NO